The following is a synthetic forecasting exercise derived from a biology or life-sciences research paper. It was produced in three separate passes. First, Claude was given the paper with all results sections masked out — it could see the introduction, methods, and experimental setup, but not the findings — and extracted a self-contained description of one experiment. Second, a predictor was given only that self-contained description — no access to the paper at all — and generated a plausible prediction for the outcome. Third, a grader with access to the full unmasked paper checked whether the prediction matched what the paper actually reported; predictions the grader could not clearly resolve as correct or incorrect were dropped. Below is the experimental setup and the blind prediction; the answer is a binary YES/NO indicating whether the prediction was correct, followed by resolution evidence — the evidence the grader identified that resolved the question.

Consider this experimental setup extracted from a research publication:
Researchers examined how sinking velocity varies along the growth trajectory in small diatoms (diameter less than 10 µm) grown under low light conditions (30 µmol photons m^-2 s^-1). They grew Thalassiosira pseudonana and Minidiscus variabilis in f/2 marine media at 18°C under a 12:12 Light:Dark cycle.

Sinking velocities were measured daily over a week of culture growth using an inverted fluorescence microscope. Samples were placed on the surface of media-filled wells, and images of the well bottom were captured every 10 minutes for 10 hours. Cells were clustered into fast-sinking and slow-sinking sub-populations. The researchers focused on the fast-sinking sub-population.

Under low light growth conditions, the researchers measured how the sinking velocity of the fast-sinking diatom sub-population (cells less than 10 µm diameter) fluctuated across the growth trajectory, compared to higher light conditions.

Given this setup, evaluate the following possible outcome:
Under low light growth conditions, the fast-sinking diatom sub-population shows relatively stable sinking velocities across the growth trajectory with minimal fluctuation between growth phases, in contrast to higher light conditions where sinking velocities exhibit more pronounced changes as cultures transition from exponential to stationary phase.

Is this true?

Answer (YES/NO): NO